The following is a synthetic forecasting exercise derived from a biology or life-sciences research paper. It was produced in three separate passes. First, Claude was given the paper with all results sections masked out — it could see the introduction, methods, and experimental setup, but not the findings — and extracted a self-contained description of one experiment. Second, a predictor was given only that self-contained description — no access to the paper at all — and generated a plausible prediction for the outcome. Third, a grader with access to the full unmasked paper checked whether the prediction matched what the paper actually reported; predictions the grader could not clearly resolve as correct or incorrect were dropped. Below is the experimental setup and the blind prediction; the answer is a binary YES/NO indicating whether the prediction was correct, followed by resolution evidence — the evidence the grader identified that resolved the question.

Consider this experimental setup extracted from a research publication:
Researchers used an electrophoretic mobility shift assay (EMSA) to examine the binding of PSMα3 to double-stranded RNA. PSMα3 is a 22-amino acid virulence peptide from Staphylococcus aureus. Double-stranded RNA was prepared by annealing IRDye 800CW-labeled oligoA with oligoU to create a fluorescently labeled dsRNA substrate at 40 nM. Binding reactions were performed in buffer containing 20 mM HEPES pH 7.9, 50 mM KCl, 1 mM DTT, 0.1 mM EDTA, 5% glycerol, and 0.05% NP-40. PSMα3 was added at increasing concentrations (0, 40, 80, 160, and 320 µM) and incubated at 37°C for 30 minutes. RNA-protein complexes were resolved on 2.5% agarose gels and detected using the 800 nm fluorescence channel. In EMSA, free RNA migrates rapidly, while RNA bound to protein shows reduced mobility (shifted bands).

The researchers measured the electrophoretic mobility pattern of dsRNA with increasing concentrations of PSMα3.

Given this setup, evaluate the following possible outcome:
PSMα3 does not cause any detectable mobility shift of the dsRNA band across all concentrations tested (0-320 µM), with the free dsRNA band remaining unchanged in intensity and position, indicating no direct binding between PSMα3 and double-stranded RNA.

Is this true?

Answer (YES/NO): NO